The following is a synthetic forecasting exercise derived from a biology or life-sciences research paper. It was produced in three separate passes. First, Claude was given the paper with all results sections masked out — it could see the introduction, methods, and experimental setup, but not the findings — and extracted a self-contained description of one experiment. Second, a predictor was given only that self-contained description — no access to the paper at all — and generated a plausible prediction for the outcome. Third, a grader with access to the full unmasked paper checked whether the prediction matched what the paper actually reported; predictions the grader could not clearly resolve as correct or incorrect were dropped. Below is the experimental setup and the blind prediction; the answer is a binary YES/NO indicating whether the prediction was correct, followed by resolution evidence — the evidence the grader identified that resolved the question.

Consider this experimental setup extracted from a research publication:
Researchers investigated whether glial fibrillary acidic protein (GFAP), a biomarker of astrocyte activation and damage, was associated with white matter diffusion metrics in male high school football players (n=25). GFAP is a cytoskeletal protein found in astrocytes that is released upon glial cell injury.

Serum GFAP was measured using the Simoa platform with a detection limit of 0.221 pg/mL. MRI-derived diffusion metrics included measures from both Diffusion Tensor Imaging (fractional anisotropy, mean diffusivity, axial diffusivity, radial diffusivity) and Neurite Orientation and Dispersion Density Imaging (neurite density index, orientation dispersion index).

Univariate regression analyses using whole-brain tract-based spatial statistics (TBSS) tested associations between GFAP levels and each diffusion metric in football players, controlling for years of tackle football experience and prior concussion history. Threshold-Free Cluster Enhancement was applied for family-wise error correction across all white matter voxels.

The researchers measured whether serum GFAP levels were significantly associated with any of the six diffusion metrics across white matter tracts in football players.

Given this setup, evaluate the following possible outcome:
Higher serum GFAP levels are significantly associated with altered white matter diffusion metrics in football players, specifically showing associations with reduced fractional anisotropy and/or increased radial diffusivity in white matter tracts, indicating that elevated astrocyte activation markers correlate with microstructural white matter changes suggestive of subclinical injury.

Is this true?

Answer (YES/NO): NO